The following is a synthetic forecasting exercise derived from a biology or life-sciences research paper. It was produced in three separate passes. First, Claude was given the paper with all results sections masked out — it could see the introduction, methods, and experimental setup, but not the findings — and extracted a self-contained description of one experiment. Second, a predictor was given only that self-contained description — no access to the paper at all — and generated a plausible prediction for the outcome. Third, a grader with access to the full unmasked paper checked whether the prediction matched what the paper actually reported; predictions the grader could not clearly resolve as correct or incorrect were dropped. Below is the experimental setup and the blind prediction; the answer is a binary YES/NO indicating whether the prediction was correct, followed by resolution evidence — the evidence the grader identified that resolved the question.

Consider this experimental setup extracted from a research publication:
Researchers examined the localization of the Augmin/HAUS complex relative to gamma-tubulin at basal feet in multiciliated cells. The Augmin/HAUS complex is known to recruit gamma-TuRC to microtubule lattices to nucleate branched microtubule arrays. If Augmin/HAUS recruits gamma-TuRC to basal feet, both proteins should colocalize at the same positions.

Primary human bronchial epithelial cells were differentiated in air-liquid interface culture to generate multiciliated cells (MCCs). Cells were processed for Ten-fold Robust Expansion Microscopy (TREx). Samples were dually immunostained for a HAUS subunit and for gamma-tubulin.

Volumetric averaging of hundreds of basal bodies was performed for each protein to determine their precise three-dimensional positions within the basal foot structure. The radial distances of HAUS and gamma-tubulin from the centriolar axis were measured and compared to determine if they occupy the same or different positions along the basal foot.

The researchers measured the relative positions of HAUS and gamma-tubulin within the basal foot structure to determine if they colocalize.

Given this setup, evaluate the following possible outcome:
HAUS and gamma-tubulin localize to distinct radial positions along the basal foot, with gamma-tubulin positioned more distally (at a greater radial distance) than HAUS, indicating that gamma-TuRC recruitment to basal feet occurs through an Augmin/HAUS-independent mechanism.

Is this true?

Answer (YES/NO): YES